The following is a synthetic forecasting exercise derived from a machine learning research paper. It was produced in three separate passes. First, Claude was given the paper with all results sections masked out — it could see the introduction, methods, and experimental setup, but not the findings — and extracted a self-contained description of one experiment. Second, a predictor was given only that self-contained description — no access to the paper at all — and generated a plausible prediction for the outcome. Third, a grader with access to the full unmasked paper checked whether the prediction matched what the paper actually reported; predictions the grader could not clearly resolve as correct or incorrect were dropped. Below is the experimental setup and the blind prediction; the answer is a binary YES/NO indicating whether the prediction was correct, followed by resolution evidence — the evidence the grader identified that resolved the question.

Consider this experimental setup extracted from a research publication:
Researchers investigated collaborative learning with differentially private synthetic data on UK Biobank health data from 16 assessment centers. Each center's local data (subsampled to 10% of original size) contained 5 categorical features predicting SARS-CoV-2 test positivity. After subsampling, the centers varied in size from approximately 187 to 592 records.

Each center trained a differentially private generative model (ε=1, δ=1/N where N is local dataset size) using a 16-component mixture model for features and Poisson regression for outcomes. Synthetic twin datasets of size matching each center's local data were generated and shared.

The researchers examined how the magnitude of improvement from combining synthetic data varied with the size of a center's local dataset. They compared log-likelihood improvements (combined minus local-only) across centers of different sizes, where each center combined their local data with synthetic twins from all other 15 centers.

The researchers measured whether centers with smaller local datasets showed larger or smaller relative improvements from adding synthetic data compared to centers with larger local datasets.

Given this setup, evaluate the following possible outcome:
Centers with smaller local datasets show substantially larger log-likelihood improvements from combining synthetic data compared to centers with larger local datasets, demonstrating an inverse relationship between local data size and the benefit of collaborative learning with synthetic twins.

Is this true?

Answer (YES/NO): YES